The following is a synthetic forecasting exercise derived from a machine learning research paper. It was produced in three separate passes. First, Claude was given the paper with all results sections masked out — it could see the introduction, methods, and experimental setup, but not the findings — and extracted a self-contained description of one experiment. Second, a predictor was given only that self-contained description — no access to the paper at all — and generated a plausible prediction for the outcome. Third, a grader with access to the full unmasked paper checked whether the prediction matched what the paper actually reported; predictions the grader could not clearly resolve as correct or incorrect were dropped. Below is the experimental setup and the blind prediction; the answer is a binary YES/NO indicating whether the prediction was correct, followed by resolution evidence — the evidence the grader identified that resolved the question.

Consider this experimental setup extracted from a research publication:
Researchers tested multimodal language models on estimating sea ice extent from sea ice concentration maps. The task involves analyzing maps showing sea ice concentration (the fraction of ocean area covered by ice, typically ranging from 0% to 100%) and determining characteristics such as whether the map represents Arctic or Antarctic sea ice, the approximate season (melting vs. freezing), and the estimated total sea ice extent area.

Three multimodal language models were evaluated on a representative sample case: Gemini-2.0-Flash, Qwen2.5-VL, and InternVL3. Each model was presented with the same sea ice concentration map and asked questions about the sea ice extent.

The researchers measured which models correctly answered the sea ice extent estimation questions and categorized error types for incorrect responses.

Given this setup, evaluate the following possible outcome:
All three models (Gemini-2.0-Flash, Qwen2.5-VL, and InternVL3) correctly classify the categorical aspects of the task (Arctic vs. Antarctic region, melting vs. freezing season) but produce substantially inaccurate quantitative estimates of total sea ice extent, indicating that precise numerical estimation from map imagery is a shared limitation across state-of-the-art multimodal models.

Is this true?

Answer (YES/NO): NO